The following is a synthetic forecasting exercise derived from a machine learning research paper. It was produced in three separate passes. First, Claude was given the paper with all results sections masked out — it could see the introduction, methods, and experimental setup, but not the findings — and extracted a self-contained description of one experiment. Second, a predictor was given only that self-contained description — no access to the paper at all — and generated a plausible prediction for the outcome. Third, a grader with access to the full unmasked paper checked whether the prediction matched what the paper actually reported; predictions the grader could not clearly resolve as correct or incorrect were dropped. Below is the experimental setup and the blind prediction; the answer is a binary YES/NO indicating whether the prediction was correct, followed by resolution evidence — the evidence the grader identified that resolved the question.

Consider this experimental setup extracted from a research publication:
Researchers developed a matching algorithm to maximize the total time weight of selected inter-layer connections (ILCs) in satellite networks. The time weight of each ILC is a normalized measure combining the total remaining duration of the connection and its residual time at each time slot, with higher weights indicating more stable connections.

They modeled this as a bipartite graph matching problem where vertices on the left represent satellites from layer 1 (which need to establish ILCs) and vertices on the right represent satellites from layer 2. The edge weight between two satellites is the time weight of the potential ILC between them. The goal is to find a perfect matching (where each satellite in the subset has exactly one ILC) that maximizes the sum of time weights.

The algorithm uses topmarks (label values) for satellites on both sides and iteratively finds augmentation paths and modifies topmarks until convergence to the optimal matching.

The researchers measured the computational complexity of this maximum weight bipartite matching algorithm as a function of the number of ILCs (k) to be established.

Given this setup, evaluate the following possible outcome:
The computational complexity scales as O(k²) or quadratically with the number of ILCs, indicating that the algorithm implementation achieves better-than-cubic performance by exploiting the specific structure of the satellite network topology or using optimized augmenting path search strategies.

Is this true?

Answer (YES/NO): NO